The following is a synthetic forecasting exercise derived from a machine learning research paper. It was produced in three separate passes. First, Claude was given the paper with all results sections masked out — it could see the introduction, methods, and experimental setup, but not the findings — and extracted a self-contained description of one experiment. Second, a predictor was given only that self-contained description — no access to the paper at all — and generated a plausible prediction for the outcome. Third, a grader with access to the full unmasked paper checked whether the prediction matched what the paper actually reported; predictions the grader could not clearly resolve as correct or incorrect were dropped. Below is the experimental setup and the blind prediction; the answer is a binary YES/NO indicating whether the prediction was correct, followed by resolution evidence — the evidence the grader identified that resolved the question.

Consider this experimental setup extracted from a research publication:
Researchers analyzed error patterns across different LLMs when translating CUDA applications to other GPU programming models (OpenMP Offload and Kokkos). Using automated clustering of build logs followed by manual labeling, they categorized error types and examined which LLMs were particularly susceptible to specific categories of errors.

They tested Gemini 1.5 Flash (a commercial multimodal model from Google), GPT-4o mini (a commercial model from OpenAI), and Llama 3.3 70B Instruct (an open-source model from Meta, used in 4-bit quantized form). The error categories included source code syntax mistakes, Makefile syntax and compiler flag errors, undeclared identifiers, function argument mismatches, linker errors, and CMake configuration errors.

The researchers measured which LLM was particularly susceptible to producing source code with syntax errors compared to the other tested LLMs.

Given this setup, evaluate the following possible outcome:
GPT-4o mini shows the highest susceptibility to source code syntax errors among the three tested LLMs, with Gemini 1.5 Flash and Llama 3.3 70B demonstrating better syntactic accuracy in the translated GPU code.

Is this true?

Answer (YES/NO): NO